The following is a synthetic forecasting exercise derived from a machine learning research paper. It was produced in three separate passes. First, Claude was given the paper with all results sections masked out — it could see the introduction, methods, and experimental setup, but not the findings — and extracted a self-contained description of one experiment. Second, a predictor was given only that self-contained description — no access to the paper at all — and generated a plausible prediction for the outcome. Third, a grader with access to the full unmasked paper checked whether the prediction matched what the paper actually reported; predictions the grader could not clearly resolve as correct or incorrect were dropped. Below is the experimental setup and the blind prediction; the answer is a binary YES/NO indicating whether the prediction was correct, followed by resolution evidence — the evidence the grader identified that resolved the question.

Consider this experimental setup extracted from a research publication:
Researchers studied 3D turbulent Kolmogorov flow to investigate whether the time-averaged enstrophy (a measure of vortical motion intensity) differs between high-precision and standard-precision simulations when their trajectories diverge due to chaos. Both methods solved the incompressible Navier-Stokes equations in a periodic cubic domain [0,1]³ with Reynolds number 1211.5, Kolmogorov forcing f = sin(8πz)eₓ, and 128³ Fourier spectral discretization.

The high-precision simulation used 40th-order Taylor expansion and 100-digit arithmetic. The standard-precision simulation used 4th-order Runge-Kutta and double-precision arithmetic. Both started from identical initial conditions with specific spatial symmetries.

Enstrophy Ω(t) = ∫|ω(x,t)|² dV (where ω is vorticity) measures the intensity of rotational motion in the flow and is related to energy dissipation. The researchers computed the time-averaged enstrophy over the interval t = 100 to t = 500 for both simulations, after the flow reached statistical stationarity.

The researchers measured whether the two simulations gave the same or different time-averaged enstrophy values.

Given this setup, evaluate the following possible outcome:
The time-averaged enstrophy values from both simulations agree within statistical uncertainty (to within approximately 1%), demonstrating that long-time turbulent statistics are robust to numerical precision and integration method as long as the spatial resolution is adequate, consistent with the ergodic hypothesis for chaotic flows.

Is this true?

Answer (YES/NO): NO